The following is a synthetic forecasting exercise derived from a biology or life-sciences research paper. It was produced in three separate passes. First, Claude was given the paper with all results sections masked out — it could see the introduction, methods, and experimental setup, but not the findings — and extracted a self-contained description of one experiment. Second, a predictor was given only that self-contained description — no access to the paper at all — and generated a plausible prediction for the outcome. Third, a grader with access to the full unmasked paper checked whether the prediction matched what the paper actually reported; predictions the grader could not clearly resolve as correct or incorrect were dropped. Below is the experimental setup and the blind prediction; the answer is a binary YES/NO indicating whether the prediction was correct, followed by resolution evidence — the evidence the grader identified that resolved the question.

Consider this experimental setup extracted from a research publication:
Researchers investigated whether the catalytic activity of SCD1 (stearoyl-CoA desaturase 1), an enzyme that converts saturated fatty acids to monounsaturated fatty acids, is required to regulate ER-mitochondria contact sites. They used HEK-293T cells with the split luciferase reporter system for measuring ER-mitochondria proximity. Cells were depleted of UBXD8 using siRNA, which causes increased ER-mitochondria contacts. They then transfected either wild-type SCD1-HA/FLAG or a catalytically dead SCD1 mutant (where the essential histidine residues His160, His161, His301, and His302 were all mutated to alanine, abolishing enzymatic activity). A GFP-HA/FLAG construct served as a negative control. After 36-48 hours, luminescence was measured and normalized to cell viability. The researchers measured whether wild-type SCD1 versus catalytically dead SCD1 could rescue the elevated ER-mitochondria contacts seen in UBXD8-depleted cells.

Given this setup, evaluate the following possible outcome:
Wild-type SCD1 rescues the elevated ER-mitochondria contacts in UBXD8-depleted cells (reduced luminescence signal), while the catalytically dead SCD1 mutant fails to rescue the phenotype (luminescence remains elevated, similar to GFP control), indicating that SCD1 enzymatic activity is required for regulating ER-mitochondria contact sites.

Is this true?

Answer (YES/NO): YES